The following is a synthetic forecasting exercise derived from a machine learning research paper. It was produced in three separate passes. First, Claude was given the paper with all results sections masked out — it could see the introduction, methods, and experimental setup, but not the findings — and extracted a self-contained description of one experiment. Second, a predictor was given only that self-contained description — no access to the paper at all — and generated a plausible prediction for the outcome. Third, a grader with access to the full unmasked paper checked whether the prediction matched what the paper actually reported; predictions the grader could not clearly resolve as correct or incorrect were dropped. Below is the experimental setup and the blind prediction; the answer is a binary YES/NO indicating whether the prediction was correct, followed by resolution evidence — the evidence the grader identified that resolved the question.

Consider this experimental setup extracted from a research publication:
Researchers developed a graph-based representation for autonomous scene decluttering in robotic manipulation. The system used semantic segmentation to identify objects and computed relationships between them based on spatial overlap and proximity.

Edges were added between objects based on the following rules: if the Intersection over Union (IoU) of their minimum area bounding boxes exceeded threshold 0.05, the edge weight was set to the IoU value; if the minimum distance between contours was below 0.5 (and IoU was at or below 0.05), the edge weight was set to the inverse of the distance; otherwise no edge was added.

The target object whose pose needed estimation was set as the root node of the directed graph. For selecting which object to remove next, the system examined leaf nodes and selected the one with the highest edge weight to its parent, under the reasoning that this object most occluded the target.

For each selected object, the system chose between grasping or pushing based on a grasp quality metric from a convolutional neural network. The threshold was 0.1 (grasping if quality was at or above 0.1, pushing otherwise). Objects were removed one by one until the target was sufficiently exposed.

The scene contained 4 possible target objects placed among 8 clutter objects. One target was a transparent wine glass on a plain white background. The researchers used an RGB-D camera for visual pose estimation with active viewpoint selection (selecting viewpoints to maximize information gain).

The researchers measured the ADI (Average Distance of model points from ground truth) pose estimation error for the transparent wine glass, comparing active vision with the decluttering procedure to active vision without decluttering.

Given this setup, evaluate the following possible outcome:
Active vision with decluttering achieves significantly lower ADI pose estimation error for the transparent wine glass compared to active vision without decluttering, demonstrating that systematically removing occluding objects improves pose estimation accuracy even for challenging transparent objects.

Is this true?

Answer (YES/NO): NO